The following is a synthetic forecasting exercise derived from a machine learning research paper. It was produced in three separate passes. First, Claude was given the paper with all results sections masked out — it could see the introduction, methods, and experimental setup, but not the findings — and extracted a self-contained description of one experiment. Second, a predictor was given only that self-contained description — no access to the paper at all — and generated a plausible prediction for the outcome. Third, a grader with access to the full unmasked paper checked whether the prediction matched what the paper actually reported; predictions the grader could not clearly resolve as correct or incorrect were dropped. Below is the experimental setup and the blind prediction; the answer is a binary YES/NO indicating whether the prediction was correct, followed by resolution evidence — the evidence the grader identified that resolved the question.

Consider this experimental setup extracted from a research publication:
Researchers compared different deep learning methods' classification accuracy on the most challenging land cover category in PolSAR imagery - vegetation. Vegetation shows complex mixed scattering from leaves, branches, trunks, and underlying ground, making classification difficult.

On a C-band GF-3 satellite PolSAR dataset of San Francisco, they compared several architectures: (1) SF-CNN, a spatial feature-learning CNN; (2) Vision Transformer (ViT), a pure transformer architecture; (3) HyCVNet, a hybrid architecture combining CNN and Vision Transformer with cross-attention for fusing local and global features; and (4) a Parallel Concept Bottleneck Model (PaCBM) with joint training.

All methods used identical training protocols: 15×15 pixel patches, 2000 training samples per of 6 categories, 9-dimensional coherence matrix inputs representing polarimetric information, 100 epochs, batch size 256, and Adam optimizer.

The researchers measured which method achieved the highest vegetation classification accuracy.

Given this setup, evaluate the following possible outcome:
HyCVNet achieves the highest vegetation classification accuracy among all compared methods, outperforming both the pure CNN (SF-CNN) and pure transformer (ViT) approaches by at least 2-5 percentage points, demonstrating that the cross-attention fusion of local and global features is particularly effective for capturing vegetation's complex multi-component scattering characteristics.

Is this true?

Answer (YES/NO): YES